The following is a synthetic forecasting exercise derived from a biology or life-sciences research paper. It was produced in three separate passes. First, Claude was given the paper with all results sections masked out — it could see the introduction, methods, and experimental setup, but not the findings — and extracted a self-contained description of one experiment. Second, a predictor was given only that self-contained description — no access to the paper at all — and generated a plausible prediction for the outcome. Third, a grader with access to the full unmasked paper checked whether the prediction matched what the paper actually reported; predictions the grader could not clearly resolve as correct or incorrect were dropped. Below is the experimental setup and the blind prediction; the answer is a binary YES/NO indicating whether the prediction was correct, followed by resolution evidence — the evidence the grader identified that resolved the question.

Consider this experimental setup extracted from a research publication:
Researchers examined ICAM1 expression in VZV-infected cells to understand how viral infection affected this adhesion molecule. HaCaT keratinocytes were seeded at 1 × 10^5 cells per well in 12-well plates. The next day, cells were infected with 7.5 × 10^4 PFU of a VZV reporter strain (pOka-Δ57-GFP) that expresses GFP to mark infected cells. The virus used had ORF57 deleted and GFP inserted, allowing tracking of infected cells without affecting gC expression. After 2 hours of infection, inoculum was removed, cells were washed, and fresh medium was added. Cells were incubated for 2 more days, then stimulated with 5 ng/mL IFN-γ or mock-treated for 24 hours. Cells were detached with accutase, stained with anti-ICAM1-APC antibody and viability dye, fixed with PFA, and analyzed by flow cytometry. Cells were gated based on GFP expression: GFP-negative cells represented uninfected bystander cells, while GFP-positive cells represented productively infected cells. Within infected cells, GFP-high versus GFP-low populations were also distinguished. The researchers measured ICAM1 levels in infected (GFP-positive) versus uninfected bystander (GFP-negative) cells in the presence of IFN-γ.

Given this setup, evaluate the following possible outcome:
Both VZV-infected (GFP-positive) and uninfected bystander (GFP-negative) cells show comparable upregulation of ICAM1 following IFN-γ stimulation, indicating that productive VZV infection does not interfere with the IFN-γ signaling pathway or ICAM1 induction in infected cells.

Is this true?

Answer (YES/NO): NO